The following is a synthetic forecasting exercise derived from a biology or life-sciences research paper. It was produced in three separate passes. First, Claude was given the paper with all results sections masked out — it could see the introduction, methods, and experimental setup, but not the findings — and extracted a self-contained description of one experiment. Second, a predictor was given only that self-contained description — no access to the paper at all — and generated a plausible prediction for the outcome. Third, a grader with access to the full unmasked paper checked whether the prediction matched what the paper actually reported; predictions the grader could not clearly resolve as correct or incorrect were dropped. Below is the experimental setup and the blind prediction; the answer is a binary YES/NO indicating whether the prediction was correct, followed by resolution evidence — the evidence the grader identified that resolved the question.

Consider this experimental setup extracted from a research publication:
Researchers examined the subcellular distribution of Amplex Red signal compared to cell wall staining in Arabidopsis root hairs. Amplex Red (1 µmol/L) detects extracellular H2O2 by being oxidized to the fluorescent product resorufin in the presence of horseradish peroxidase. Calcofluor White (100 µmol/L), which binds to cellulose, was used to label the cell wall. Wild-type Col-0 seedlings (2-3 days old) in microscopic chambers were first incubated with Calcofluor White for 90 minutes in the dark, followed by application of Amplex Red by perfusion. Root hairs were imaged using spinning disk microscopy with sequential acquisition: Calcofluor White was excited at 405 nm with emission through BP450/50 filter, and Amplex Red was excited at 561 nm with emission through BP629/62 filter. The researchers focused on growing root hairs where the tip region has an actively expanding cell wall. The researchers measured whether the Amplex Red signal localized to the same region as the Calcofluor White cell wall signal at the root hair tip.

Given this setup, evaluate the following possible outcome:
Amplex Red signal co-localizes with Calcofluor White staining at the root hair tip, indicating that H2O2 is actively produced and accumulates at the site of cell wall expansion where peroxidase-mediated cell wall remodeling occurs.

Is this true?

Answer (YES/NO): YES